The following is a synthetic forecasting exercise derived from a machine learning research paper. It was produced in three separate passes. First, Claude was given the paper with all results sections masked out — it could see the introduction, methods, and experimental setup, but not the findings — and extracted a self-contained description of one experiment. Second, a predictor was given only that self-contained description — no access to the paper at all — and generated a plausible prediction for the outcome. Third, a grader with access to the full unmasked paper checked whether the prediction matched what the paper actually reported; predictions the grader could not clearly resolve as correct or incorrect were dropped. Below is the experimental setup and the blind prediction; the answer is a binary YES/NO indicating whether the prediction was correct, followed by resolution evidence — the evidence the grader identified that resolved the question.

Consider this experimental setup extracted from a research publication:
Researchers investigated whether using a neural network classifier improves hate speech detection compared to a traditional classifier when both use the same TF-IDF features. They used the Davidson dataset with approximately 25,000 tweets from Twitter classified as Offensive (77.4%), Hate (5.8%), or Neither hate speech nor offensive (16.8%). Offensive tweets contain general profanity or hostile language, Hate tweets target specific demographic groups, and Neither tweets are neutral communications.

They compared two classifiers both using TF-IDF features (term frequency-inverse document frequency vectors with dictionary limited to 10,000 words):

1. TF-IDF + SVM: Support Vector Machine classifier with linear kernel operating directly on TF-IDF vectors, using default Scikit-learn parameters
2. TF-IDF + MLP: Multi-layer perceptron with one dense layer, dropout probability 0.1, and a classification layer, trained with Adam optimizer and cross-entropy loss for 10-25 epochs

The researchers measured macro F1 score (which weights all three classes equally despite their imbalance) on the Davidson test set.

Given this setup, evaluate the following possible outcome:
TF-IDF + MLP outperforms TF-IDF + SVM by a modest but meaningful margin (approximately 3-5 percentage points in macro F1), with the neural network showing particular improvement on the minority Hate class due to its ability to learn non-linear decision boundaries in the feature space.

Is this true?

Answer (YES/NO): NO